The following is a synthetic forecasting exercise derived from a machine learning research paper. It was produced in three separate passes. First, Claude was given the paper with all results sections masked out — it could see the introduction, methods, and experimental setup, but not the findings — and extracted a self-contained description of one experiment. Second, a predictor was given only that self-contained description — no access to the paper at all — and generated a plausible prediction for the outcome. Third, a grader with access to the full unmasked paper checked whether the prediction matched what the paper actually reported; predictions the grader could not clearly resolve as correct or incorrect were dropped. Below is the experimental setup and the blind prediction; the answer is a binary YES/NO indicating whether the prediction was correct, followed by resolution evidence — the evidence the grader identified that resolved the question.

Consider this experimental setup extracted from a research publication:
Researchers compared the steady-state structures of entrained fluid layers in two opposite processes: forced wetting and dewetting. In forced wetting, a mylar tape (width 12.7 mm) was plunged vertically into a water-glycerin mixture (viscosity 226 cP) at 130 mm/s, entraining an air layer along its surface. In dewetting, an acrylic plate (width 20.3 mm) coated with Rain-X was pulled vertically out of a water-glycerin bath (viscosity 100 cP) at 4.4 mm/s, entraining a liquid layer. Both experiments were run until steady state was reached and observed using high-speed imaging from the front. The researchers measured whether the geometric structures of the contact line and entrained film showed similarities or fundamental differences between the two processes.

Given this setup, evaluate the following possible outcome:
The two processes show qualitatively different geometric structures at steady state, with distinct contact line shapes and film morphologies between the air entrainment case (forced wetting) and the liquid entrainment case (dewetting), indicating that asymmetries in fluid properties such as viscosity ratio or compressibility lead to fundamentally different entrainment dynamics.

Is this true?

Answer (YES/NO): NO